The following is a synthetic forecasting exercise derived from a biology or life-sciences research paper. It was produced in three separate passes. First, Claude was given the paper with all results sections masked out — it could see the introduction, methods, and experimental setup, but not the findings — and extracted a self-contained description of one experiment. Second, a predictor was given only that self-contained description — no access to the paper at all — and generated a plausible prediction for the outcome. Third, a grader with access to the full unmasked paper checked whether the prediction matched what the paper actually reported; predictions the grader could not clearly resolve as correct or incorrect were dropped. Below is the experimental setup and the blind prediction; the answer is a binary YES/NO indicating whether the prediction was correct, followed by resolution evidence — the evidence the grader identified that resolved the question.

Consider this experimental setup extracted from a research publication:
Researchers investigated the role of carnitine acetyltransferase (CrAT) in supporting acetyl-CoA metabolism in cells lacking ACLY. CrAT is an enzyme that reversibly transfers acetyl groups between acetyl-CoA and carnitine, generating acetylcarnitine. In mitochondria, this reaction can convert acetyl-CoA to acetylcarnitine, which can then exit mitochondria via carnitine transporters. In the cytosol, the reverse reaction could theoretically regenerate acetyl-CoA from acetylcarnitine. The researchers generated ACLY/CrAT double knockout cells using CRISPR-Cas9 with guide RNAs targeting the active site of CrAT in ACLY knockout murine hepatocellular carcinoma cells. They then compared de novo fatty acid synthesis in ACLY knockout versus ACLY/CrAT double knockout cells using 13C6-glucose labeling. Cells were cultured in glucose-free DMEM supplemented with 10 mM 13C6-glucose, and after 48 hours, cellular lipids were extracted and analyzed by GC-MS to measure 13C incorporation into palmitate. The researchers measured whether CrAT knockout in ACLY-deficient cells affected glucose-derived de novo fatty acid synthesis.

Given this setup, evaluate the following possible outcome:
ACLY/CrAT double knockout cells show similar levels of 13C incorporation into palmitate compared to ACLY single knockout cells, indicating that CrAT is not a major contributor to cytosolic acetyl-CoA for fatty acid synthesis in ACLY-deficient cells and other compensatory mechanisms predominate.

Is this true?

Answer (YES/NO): NO